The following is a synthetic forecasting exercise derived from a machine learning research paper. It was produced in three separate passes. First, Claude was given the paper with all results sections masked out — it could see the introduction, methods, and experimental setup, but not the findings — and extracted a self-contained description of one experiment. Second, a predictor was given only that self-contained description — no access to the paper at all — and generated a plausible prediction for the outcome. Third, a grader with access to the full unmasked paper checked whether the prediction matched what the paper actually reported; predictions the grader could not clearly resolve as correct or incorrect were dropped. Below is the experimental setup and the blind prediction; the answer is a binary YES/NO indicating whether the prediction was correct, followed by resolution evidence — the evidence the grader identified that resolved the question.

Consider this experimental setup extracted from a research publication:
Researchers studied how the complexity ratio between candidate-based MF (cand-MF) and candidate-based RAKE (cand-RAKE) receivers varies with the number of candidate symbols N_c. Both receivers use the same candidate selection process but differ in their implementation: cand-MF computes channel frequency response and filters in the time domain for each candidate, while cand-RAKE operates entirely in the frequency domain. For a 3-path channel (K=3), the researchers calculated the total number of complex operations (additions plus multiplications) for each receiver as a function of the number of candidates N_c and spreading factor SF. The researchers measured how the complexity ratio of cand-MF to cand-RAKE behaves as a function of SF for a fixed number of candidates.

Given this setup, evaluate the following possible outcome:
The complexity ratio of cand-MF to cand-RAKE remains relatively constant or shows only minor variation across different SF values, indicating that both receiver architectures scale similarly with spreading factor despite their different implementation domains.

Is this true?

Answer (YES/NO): YES